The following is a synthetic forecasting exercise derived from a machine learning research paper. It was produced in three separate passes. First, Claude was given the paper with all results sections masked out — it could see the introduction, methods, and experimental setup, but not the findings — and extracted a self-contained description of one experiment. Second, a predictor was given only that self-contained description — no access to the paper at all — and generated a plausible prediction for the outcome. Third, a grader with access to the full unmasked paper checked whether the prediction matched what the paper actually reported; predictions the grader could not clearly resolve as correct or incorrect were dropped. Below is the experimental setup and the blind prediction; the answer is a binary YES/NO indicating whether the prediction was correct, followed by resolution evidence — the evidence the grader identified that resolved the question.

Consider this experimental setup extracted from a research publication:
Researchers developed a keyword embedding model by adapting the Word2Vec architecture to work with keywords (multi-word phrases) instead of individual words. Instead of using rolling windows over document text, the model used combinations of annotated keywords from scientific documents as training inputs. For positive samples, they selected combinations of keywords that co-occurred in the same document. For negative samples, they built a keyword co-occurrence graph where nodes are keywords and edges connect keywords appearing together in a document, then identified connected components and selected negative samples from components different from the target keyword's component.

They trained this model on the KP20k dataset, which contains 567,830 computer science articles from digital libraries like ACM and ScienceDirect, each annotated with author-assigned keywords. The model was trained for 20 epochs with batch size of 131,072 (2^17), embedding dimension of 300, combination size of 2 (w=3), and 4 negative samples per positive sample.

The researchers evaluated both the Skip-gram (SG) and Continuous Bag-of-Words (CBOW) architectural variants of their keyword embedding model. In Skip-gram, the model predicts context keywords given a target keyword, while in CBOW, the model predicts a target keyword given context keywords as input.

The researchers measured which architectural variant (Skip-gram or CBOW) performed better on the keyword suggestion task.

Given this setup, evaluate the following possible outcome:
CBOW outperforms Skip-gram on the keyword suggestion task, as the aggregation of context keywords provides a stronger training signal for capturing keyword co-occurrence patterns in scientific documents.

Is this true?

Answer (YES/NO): YES